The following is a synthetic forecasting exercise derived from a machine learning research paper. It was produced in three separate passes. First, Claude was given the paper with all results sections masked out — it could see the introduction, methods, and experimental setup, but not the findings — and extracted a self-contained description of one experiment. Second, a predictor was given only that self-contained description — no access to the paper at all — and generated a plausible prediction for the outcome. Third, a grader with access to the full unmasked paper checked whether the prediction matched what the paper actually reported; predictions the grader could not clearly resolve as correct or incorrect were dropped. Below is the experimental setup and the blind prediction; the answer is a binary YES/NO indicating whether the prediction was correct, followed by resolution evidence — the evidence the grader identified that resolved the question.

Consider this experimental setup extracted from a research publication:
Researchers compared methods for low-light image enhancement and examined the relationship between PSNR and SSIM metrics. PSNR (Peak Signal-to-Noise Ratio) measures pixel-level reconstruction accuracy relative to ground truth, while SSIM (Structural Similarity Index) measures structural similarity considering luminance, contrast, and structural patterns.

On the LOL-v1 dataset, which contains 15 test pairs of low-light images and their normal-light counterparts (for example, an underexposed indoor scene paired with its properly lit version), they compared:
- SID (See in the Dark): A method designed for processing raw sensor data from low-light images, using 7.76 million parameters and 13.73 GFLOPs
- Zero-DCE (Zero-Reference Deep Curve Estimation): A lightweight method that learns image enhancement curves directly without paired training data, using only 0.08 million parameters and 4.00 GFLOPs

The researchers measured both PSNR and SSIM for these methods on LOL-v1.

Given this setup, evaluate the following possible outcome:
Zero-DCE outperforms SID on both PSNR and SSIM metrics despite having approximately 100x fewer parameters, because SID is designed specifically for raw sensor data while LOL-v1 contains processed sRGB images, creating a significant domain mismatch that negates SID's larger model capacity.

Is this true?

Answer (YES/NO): YES